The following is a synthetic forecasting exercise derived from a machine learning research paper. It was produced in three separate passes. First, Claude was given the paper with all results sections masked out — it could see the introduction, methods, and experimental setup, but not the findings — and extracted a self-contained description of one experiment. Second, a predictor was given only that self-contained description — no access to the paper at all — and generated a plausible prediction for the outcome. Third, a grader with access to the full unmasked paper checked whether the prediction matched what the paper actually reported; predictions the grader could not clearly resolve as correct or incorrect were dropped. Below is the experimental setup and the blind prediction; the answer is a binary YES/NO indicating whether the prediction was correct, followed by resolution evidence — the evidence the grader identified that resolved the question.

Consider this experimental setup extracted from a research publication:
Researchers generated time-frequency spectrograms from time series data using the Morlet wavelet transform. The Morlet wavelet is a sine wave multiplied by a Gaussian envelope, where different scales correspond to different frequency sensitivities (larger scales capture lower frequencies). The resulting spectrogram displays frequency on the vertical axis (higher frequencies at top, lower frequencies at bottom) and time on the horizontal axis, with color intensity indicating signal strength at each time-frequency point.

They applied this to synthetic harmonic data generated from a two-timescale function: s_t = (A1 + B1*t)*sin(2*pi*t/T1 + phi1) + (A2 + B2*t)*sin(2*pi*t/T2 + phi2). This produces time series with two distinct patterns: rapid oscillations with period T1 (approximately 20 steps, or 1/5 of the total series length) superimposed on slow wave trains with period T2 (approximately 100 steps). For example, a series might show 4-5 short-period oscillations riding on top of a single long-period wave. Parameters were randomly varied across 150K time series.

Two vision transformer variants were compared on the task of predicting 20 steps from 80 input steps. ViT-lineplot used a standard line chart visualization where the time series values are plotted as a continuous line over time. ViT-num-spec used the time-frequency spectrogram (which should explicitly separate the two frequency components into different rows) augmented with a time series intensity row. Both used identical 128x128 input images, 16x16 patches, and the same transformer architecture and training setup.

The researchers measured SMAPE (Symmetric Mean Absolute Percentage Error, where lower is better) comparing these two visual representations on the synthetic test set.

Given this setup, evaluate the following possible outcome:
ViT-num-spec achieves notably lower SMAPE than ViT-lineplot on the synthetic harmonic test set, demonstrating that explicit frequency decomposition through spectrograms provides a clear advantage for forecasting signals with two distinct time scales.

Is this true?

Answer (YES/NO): YES